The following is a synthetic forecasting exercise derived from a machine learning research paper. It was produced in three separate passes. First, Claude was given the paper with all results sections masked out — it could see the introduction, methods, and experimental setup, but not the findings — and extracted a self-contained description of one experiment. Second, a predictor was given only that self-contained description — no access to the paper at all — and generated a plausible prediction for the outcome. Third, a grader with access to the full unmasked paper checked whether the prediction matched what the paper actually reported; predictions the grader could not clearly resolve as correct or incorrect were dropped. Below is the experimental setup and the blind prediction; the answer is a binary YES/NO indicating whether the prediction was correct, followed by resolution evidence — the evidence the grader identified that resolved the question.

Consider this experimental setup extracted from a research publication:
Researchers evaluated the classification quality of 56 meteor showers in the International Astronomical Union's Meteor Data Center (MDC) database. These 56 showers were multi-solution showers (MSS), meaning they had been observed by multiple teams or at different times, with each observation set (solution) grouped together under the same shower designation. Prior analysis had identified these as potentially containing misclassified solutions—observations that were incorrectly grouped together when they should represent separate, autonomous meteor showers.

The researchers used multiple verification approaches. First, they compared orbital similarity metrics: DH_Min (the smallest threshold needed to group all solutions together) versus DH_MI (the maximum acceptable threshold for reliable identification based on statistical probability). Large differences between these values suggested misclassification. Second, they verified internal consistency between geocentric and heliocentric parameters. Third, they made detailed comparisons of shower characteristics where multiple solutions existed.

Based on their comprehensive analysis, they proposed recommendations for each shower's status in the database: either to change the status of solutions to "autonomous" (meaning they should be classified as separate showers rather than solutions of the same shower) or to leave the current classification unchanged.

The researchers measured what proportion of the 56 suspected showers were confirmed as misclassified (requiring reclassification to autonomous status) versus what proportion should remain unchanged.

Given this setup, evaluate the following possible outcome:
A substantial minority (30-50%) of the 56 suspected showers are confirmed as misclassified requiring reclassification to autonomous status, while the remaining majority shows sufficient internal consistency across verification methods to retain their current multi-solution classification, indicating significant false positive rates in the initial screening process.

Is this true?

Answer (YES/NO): NO